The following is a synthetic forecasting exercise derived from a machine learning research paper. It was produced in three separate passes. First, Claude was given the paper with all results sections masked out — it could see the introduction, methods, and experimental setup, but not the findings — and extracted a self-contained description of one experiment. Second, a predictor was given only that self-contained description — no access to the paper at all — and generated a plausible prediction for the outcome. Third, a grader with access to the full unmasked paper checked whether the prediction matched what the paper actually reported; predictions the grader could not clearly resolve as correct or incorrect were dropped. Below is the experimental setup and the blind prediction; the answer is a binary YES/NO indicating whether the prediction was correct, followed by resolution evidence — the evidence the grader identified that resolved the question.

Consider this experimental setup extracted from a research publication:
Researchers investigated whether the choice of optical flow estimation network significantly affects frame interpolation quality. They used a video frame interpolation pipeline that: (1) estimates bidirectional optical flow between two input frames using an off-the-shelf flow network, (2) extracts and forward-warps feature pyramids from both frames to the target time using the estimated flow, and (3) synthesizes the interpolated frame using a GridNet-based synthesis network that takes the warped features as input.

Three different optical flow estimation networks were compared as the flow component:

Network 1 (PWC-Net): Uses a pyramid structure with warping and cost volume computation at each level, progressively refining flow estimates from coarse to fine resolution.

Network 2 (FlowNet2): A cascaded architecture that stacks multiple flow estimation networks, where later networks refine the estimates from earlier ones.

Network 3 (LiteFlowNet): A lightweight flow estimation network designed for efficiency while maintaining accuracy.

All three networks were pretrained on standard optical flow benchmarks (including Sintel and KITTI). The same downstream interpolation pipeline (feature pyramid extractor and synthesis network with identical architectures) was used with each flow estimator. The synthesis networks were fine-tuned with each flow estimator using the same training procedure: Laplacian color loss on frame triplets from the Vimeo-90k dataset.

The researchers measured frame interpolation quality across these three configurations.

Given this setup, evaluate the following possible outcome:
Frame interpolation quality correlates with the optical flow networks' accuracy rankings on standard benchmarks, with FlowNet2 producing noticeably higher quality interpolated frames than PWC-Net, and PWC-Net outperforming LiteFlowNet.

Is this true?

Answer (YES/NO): NO